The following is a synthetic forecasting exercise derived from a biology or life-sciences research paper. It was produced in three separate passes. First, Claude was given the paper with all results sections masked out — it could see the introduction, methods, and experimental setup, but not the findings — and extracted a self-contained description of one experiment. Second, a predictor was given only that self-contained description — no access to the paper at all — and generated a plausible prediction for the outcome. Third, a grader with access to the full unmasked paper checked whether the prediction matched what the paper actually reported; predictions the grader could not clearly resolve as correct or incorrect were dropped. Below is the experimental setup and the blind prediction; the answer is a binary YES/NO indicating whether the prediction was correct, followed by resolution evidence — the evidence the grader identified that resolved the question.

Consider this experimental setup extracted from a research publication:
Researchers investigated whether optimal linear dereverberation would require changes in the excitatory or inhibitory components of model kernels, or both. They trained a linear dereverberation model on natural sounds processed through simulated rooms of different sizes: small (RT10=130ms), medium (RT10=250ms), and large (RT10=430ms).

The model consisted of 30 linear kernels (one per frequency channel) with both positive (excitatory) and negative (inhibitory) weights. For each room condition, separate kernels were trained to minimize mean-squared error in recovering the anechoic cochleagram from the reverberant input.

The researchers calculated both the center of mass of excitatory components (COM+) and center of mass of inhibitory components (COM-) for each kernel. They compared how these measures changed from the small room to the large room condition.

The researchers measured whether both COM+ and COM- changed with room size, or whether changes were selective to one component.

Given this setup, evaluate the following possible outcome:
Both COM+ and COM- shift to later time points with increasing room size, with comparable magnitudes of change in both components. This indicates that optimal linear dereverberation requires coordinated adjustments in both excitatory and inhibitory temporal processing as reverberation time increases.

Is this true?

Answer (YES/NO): NO